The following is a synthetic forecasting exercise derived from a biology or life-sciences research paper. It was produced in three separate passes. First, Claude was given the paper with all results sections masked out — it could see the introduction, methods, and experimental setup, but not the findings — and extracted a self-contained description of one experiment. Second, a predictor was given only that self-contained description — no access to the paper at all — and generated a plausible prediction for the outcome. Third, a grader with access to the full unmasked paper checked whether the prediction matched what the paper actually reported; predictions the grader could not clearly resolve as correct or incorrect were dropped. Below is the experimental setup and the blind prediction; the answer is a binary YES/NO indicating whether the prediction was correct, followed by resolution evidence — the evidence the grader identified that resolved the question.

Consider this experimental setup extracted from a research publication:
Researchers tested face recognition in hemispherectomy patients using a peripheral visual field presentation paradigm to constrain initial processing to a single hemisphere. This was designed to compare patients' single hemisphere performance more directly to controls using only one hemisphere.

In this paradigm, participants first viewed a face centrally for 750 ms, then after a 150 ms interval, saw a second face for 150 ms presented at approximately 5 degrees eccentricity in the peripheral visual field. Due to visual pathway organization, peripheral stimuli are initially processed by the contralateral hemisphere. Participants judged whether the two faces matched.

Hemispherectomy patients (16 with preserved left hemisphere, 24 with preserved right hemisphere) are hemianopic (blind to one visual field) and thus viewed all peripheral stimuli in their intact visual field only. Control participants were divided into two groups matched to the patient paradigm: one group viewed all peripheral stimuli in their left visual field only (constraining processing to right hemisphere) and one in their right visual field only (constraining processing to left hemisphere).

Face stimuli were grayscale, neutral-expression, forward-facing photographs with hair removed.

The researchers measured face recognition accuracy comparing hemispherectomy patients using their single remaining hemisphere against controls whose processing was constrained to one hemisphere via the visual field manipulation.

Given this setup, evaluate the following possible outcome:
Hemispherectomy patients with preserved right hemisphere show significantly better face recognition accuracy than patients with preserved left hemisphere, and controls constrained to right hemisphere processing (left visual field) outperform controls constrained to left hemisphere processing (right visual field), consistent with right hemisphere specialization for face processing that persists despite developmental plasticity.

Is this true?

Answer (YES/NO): NO